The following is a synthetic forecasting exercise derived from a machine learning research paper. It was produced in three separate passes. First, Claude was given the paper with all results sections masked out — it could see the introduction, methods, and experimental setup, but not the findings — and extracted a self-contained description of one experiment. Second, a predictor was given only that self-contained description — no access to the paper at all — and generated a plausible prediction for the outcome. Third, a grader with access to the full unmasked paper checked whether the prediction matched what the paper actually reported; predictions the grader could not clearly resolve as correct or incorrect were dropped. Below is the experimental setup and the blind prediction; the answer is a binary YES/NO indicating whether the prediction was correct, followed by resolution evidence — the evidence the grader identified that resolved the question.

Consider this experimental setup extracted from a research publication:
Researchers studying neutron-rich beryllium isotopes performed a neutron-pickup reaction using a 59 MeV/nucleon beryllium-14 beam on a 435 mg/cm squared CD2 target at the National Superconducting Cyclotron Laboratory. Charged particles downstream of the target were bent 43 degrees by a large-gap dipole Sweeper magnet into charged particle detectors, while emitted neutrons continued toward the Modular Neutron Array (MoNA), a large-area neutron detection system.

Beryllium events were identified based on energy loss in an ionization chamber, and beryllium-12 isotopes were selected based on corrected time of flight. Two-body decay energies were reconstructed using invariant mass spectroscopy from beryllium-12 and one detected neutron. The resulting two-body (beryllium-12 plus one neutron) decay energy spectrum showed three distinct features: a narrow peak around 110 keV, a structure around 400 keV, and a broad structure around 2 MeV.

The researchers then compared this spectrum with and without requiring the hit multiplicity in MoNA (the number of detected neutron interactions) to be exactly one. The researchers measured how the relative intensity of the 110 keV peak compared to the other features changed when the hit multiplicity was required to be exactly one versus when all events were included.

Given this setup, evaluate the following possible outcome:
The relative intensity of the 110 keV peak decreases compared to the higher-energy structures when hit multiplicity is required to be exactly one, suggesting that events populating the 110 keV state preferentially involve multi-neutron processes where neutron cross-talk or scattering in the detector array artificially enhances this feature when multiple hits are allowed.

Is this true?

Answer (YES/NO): NO